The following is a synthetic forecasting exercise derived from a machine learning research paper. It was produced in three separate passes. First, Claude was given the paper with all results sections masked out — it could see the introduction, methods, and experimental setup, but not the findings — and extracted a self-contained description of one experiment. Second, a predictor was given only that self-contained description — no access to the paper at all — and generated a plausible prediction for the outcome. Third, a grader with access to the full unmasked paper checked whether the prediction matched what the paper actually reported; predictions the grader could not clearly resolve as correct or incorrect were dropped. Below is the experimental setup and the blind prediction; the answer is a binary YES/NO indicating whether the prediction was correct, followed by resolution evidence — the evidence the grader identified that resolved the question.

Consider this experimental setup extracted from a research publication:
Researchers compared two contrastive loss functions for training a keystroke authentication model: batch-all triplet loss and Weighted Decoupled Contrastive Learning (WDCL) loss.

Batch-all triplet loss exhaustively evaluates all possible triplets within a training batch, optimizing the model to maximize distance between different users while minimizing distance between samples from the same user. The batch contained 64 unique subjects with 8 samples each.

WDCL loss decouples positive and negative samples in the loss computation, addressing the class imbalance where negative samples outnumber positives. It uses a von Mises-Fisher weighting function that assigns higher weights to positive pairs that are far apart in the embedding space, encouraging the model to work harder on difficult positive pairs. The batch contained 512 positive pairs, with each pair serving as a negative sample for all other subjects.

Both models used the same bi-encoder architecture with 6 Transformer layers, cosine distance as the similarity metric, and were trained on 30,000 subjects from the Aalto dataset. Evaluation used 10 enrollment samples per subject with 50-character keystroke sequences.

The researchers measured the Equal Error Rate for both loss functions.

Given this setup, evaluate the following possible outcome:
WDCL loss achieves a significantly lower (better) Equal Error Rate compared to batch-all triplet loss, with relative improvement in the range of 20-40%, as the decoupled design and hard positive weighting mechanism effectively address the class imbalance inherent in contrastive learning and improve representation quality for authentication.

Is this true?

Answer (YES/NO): NO